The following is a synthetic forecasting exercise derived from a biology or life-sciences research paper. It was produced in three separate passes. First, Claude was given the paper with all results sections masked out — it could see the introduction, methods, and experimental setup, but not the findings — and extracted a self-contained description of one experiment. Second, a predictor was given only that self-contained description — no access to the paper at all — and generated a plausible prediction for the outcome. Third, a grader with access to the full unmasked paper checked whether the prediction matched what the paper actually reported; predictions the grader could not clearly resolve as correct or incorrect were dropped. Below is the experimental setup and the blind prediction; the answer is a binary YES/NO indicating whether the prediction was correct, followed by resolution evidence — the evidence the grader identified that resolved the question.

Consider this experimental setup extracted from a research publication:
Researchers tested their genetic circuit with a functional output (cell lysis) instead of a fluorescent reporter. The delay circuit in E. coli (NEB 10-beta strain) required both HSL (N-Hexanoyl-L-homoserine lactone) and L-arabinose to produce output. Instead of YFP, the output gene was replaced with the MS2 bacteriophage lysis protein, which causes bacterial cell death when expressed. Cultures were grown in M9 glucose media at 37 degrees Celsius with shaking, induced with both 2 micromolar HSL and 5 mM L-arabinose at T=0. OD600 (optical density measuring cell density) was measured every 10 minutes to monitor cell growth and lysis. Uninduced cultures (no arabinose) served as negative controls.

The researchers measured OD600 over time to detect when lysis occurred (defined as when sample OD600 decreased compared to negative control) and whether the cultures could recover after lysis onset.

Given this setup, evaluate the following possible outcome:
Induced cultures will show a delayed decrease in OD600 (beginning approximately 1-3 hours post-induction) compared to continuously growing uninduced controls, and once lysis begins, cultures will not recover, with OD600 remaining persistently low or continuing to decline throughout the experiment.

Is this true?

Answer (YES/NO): NO